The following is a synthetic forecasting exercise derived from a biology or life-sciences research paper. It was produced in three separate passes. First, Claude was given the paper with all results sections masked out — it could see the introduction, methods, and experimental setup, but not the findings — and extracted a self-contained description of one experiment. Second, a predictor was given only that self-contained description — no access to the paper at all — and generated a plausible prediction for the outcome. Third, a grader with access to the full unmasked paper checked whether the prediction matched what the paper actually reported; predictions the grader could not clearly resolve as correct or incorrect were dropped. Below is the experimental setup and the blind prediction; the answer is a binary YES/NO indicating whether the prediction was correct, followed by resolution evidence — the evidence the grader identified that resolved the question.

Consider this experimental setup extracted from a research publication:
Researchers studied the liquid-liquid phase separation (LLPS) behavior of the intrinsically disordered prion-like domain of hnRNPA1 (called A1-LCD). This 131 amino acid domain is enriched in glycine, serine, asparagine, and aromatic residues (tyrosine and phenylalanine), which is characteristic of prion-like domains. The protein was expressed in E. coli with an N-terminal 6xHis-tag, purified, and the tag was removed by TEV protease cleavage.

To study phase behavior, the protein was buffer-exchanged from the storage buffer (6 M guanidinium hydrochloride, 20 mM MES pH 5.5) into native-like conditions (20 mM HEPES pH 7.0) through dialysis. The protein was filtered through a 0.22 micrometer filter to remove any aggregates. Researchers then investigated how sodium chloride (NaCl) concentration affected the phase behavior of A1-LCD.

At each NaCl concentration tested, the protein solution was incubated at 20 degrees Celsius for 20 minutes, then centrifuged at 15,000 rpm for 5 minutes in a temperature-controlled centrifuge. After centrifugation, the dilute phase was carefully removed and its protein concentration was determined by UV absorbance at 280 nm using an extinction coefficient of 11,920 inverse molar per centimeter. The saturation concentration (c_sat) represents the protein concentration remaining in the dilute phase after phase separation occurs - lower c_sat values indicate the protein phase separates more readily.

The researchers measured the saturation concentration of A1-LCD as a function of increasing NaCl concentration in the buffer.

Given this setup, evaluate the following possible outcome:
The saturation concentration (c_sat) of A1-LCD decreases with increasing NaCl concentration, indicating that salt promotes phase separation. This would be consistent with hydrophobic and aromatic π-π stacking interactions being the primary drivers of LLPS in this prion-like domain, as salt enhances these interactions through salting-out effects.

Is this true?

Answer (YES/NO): YES